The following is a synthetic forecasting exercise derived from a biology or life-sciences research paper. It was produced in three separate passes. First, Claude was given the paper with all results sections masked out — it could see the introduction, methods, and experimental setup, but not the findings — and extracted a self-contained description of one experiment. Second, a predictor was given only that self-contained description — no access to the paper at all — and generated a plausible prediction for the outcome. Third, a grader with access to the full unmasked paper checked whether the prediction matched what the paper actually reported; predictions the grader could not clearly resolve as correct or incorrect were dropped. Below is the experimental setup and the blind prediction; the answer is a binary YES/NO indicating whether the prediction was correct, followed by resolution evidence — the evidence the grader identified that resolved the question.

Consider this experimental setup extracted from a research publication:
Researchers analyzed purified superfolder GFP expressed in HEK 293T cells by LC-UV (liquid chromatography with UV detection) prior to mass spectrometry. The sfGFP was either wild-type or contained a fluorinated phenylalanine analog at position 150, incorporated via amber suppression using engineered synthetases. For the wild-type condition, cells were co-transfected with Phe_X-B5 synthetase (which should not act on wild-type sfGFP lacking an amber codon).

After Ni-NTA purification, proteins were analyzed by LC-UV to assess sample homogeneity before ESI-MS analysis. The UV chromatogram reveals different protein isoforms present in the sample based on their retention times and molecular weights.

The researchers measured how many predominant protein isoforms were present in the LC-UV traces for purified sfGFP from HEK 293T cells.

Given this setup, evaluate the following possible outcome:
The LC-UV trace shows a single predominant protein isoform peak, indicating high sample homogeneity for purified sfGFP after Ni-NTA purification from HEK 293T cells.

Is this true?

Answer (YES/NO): NO